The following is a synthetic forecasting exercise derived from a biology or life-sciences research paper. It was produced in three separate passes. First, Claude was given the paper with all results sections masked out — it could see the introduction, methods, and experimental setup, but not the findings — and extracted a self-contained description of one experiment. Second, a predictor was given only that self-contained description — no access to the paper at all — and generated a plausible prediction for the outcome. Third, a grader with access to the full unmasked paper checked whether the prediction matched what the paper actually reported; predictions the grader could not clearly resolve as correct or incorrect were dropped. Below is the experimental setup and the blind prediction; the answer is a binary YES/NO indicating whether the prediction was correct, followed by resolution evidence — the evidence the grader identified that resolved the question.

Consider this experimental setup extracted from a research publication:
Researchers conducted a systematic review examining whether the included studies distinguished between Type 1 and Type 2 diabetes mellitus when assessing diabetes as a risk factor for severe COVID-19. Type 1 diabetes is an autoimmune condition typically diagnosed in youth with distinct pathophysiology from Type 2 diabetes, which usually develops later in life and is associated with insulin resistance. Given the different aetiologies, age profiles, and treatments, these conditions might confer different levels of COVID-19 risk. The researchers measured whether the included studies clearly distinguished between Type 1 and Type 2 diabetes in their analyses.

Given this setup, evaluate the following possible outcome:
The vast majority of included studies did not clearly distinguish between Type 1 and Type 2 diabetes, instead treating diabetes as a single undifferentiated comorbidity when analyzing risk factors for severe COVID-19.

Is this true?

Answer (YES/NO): YES